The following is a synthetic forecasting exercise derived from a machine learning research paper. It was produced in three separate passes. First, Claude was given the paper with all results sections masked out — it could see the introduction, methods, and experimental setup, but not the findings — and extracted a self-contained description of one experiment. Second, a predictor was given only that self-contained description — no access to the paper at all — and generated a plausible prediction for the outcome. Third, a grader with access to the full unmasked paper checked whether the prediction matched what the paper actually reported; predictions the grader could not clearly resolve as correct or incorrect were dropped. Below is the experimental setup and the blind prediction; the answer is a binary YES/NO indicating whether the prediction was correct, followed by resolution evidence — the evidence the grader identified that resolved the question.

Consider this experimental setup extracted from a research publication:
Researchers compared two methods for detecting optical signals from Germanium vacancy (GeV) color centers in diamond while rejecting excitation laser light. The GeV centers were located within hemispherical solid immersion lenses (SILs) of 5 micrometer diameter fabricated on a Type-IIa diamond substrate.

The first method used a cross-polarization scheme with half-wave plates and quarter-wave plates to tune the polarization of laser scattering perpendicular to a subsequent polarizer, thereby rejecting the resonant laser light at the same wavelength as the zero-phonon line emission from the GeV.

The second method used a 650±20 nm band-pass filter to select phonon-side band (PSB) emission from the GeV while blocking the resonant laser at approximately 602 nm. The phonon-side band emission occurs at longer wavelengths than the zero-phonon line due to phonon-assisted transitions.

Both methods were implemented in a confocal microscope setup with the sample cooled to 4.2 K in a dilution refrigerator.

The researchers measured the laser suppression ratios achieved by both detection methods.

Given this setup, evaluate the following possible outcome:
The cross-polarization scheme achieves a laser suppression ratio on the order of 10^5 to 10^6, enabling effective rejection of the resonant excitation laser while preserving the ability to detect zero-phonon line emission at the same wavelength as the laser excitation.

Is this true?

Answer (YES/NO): NO